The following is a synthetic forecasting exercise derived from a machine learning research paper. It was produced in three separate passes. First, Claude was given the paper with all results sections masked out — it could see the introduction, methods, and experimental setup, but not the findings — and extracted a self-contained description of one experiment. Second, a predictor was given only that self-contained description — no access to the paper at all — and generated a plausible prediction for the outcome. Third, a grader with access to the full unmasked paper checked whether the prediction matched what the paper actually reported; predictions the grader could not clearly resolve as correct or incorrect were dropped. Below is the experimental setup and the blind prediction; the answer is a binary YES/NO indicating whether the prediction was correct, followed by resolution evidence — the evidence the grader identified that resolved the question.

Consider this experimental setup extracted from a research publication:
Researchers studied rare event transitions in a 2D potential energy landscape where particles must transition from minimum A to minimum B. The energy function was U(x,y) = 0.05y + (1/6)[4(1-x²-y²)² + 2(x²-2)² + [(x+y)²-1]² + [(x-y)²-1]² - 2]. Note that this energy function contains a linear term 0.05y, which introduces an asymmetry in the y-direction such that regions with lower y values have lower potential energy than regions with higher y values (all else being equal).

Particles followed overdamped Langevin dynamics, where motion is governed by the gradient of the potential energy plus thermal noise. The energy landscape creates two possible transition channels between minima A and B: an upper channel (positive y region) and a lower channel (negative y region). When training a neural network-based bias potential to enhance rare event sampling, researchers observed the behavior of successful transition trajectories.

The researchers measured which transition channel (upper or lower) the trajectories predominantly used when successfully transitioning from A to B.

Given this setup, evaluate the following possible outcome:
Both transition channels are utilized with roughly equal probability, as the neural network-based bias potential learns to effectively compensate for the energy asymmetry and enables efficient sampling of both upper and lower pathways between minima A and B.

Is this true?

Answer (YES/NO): NO